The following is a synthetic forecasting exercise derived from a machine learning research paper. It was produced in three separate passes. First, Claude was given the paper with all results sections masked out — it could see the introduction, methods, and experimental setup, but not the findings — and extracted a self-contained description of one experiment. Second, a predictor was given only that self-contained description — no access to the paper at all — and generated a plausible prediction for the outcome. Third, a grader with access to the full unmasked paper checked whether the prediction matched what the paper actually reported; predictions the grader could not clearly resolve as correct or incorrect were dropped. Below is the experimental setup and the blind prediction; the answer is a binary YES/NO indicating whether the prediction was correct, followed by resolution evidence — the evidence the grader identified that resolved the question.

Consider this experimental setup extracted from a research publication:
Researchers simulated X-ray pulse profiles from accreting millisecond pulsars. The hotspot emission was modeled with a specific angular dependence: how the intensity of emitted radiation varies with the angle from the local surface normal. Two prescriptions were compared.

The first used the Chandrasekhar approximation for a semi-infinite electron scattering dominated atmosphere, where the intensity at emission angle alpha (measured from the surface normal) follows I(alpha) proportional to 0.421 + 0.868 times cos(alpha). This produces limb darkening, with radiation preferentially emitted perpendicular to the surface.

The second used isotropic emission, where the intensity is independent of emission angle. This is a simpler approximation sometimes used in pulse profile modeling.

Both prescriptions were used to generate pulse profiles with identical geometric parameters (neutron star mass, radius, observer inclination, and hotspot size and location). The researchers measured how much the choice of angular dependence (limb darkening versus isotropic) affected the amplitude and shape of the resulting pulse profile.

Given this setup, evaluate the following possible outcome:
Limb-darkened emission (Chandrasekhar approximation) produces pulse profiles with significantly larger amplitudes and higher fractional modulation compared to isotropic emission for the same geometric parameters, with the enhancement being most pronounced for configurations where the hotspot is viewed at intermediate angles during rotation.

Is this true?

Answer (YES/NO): NO